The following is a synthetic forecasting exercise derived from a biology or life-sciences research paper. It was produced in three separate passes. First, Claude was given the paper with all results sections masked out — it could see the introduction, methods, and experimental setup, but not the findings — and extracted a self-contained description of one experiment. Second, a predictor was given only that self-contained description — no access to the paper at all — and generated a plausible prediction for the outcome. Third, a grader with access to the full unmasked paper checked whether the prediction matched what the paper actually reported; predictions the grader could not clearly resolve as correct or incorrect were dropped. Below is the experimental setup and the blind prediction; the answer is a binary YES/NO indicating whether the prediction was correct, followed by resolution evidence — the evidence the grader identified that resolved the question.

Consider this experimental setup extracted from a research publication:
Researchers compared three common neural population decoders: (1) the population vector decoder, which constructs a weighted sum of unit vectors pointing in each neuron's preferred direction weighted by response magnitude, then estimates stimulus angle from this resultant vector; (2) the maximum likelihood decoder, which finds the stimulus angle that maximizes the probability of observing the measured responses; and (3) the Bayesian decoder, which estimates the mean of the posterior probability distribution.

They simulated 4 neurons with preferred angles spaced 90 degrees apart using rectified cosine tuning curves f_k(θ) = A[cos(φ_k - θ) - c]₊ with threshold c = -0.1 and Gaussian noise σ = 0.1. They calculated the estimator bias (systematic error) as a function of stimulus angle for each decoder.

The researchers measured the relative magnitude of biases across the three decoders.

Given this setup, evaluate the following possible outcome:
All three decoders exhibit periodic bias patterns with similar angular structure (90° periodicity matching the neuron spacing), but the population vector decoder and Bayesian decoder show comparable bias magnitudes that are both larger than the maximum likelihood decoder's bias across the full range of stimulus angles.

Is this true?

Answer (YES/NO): NO